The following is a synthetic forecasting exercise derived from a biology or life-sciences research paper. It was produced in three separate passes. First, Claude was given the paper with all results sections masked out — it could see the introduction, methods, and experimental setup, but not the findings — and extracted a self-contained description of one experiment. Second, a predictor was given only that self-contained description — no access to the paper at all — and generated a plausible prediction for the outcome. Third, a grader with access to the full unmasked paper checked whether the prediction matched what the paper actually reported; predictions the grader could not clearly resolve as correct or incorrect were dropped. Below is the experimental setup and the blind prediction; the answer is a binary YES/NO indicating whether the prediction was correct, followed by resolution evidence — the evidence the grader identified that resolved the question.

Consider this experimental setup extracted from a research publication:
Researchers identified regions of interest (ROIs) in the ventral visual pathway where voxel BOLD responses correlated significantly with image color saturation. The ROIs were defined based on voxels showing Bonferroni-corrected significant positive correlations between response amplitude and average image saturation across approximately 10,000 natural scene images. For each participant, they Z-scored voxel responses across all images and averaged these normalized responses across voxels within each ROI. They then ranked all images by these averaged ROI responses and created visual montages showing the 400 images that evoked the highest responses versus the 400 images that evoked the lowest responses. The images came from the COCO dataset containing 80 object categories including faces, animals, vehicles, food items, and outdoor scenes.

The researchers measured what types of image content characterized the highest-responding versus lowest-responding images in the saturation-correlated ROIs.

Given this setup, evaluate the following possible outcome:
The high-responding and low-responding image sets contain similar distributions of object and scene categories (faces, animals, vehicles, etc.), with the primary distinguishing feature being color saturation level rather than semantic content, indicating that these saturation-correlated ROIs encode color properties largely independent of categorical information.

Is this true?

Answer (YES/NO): NO